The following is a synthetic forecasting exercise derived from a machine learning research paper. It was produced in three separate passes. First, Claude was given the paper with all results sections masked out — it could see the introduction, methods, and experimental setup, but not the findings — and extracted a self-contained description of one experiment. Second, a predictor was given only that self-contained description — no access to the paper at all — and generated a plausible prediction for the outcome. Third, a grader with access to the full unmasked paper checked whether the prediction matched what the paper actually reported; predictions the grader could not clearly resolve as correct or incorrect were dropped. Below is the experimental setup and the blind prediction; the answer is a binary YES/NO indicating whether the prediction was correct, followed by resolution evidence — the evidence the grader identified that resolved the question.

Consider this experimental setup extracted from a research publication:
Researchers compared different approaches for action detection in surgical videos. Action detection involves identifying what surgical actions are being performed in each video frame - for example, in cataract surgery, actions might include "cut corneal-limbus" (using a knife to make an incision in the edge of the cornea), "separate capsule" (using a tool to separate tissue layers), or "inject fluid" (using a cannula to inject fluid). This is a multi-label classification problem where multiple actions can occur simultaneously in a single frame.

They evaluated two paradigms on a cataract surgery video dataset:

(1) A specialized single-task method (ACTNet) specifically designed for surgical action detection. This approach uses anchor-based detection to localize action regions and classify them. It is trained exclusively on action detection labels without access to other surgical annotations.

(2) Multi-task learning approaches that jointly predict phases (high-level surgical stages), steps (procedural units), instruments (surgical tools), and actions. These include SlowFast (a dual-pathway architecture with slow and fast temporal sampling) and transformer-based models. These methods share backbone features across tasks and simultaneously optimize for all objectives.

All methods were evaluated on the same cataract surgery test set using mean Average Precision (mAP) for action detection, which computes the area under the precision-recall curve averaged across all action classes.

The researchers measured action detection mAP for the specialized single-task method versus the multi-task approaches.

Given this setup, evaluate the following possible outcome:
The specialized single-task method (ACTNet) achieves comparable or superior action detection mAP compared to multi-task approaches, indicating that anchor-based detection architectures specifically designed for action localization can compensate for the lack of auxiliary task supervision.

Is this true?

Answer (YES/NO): NO